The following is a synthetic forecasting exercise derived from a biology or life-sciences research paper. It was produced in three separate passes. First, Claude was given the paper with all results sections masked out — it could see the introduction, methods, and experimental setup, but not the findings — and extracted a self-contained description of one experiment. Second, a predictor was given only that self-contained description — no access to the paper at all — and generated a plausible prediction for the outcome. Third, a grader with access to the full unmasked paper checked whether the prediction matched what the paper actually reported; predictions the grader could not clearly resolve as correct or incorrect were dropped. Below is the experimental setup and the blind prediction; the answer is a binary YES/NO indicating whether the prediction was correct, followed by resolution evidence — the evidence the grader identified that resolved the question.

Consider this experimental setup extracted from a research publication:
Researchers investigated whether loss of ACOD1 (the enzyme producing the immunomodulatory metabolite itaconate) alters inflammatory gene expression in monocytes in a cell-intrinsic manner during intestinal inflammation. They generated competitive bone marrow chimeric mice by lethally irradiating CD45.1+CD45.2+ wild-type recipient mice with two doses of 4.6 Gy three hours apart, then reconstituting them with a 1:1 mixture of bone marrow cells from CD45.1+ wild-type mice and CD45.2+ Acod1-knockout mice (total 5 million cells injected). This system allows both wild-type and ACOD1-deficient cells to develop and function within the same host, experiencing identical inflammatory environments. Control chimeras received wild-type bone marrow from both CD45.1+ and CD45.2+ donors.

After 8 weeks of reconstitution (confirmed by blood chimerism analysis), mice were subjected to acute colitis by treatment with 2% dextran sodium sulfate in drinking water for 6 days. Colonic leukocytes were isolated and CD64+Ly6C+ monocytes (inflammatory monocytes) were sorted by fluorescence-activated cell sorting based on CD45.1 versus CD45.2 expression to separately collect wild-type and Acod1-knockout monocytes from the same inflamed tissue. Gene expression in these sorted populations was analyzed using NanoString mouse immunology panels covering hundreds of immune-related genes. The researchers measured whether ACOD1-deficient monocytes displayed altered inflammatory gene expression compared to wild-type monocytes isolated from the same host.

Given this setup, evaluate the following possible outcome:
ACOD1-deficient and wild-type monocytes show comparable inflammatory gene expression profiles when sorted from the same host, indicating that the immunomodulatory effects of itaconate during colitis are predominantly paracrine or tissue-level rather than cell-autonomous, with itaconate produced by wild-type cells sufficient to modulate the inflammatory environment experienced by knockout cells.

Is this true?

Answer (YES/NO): NO